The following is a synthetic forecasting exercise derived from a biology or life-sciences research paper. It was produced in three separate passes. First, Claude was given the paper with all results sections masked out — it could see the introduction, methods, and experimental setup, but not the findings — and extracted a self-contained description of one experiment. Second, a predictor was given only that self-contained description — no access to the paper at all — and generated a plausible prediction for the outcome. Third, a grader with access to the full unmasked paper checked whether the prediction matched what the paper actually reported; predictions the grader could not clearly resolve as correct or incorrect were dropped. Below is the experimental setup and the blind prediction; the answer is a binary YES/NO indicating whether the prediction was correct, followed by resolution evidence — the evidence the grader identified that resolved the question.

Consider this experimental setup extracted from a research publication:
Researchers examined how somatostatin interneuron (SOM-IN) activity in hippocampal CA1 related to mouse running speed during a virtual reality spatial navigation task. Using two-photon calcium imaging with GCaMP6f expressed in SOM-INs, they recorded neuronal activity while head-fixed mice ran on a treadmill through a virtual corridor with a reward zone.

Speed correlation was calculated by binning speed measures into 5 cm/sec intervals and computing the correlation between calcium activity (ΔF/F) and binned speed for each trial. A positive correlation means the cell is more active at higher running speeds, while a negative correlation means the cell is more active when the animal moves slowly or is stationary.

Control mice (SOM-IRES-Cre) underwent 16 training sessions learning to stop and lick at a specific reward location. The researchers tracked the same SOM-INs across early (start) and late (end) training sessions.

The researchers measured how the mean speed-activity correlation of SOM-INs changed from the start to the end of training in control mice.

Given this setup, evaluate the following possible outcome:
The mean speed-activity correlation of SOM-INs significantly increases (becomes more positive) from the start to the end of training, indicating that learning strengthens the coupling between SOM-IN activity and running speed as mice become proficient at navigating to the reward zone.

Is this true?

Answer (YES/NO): NO